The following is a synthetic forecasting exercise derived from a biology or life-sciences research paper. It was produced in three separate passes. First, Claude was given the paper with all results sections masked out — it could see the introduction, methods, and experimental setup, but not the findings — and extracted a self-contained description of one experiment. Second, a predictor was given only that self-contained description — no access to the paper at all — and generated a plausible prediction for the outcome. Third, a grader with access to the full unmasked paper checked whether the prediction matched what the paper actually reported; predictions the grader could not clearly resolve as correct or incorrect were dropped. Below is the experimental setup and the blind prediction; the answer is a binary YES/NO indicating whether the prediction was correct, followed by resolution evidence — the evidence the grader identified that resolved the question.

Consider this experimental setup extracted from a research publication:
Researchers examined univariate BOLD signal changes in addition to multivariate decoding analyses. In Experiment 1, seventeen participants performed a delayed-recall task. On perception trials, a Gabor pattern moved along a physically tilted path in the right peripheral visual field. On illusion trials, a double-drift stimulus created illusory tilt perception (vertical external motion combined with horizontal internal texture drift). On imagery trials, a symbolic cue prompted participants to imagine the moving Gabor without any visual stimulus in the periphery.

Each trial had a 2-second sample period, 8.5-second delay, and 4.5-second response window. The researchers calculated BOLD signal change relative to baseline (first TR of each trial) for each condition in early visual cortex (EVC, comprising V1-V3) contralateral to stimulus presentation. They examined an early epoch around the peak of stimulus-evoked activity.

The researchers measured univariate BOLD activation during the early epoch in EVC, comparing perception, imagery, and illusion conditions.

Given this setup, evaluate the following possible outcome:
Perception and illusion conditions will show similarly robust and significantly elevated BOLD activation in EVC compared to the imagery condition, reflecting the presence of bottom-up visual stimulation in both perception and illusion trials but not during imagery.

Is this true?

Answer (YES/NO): YES